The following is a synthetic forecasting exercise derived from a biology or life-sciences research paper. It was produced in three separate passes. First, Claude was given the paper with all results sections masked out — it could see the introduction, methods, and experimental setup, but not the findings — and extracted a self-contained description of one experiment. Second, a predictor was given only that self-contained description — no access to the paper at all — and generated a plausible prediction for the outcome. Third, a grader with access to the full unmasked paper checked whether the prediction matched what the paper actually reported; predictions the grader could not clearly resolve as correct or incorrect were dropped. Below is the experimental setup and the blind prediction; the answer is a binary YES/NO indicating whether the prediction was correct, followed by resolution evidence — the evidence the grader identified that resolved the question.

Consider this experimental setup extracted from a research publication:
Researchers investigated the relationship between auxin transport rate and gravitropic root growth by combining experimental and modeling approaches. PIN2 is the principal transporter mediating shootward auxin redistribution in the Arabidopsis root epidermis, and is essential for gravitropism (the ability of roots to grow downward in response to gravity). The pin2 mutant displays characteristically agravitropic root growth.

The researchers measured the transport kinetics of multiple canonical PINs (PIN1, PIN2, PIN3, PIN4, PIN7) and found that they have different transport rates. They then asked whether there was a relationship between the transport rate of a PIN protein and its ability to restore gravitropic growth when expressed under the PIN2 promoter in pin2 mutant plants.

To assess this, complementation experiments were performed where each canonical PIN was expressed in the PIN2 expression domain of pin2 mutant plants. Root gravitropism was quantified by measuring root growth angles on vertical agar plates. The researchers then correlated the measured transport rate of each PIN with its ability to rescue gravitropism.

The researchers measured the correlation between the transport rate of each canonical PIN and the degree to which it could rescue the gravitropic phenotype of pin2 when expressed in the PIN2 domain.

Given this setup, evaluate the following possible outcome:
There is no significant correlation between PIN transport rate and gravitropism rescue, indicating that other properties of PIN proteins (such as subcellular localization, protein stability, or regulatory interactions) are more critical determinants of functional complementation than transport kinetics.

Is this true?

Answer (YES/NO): NO